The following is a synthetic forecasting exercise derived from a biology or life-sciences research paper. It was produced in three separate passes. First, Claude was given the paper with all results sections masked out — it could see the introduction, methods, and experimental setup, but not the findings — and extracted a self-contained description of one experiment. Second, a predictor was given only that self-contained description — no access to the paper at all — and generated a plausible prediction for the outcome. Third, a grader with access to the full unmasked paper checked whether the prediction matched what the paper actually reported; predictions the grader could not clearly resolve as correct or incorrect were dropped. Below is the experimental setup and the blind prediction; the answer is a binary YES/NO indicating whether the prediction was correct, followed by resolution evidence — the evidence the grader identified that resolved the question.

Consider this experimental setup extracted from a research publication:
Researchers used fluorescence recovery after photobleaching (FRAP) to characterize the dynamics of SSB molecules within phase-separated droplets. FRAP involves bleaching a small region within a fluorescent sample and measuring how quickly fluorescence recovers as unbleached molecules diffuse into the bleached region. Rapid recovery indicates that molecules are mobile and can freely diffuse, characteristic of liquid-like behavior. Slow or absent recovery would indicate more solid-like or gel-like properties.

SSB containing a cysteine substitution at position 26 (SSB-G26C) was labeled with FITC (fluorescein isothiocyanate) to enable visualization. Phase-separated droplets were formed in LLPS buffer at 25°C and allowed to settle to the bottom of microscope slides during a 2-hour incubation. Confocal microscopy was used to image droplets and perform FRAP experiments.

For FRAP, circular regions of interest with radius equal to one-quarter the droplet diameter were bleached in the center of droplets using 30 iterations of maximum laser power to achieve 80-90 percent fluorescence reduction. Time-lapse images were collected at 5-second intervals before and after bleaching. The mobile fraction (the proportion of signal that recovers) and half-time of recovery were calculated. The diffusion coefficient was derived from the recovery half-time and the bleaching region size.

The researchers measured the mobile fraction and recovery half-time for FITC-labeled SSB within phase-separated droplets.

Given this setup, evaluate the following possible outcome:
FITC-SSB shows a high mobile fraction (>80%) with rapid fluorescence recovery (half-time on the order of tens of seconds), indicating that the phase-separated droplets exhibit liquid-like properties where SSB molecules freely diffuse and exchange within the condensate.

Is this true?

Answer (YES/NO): NO